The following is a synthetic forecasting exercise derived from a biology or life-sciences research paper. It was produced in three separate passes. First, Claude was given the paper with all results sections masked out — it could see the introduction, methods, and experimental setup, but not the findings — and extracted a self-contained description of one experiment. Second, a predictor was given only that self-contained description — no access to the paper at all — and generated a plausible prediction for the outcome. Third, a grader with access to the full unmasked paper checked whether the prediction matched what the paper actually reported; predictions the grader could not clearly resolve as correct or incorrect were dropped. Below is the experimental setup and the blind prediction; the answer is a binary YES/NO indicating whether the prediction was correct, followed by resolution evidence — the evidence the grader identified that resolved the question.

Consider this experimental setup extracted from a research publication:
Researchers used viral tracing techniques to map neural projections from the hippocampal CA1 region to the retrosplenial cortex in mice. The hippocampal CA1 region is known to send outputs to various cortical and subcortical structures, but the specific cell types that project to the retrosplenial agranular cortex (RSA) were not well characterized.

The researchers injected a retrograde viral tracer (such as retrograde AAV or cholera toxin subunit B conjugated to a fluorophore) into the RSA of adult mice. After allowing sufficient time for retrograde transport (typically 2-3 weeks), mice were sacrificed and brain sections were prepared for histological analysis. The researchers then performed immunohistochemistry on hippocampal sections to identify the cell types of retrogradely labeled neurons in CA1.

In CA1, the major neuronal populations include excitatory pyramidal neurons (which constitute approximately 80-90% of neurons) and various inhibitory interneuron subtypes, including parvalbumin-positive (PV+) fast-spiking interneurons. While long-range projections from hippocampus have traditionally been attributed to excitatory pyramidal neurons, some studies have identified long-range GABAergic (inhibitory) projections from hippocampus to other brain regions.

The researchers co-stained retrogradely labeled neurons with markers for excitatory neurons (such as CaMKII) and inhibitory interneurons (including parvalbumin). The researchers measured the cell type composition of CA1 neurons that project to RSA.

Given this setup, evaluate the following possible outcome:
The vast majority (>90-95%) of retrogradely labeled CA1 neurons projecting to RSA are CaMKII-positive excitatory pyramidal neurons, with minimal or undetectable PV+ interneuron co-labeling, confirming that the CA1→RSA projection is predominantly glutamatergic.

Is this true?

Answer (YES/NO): NO